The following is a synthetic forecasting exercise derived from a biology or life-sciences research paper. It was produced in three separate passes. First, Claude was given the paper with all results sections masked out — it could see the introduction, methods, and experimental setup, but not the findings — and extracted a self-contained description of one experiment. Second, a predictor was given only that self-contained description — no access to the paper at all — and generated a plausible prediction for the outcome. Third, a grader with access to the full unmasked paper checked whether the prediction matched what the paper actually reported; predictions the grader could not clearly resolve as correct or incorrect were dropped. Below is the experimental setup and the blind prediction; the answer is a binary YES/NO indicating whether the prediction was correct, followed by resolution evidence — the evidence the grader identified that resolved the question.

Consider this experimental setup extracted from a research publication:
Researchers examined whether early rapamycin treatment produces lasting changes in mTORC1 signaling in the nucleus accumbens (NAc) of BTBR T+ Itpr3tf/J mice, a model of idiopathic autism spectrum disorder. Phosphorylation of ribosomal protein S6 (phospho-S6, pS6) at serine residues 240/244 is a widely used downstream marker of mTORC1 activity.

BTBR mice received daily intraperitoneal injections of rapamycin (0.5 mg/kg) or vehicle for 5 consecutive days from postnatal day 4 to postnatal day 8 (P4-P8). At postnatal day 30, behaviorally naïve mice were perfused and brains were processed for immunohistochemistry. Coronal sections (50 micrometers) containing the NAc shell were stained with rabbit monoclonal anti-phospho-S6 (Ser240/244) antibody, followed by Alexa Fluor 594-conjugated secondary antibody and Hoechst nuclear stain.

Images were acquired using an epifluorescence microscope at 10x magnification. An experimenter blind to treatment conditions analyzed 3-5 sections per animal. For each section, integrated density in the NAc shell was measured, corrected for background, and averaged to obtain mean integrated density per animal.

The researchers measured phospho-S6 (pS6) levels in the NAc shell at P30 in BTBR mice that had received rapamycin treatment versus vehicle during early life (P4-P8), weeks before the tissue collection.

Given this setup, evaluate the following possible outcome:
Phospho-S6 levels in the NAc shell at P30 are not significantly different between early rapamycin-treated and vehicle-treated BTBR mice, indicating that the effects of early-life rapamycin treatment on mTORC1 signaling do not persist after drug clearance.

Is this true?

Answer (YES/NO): NO